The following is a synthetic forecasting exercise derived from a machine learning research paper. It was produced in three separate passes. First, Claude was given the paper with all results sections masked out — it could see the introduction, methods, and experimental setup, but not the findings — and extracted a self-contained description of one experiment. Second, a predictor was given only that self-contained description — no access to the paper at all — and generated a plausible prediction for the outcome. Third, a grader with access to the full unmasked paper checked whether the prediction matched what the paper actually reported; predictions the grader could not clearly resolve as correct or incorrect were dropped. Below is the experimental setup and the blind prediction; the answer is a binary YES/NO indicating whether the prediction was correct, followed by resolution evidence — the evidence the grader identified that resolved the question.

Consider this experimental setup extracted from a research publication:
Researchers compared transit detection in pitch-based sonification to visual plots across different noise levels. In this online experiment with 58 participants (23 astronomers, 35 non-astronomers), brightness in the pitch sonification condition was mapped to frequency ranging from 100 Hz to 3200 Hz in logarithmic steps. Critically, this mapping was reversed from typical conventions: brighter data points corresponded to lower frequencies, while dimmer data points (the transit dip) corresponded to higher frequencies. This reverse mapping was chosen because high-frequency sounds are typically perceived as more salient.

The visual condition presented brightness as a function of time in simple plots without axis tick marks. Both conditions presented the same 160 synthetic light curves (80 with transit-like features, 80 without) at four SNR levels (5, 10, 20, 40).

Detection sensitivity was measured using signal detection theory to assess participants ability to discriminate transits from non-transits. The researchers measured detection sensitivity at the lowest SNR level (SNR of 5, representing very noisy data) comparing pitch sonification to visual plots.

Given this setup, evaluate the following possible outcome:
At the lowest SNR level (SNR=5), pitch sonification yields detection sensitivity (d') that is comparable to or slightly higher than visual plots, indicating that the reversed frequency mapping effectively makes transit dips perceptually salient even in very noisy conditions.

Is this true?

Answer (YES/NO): NO